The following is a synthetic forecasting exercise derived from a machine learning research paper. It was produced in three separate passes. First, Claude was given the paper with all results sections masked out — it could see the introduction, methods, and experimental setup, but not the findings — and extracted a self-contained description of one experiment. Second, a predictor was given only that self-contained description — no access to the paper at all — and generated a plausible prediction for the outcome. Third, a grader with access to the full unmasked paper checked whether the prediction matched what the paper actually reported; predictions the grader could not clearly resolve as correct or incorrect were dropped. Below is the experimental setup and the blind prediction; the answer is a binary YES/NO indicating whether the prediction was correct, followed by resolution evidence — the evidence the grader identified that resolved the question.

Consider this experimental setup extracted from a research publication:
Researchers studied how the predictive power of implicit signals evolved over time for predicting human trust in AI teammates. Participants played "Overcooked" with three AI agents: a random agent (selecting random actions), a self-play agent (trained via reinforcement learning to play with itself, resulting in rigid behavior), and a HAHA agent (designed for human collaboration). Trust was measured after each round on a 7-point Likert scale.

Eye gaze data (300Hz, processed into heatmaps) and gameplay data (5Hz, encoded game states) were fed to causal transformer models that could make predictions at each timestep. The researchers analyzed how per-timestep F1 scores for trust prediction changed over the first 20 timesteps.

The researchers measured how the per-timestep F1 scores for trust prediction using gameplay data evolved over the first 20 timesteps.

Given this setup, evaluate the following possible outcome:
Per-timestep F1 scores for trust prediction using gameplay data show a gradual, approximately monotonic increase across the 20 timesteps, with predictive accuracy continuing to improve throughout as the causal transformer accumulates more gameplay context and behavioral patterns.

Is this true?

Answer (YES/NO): YES